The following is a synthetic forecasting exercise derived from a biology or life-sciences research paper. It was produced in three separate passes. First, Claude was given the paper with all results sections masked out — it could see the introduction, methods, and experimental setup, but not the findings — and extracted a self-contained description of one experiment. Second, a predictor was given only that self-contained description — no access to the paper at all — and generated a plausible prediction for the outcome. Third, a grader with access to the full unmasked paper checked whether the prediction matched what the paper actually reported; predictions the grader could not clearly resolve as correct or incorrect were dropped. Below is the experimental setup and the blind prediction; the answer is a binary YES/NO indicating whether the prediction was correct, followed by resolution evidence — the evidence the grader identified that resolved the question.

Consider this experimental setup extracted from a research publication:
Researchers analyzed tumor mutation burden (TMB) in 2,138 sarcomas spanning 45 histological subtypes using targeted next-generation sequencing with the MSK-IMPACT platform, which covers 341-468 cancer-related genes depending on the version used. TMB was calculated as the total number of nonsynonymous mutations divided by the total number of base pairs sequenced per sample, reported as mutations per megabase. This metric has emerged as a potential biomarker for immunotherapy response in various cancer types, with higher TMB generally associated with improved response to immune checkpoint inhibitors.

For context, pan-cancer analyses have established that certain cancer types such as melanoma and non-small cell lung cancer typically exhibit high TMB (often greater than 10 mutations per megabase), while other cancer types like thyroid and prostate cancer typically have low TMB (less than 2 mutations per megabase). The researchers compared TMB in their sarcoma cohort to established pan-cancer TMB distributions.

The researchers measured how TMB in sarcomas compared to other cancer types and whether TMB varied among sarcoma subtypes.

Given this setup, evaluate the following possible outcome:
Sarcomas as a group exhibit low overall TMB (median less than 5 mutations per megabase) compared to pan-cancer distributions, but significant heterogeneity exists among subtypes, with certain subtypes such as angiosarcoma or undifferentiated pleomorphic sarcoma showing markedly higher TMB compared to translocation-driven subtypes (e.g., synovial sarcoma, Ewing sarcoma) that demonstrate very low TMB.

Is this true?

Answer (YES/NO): NO